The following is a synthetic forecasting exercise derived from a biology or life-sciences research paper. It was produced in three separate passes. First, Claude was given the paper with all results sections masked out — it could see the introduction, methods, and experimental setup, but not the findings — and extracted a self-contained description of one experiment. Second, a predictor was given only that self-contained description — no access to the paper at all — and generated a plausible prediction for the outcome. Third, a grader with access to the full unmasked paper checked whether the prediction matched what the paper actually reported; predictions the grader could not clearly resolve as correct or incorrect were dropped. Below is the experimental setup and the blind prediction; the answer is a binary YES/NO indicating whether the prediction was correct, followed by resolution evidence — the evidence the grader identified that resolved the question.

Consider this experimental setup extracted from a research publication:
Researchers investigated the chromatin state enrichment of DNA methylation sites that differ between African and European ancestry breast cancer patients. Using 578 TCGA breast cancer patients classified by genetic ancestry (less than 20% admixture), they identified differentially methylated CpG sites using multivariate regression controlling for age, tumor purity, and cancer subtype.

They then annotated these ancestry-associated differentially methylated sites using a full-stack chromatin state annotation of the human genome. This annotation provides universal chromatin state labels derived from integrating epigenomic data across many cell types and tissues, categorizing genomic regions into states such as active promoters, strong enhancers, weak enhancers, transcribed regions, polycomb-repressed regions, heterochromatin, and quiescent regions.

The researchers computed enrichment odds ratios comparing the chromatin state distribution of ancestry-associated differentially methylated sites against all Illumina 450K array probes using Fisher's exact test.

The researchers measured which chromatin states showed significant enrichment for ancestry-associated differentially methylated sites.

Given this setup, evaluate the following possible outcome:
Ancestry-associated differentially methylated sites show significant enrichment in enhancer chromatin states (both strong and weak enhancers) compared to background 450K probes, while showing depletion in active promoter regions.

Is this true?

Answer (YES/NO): NO